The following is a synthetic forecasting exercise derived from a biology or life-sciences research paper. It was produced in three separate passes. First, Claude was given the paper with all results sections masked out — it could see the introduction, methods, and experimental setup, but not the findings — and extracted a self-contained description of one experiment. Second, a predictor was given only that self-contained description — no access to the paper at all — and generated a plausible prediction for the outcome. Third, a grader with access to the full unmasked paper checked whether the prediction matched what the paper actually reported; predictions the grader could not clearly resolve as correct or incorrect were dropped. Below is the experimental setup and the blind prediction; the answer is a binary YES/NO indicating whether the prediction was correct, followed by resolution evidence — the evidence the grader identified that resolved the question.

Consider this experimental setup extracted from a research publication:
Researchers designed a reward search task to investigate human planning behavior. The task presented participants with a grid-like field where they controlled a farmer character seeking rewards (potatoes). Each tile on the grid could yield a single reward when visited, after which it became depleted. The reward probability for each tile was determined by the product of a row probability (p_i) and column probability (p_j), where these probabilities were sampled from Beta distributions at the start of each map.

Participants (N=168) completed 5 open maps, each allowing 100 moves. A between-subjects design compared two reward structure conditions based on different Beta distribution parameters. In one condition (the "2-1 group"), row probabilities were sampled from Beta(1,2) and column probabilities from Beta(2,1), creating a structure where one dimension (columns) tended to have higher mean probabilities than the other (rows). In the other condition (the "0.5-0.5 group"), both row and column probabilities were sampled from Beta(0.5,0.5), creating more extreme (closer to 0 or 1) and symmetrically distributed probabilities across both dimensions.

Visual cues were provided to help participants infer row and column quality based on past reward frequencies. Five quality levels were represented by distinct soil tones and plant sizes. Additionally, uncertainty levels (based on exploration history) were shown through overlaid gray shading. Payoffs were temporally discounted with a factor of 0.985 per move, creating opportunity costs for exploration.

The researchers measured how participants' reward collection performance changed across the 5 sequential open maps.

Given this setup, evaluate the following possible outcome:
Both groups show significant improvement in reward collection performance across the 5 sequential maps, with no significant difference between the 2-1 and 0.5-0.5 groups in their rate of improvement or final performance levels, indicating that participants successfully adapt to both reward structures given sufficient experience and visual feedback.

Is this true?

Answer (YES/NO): NO